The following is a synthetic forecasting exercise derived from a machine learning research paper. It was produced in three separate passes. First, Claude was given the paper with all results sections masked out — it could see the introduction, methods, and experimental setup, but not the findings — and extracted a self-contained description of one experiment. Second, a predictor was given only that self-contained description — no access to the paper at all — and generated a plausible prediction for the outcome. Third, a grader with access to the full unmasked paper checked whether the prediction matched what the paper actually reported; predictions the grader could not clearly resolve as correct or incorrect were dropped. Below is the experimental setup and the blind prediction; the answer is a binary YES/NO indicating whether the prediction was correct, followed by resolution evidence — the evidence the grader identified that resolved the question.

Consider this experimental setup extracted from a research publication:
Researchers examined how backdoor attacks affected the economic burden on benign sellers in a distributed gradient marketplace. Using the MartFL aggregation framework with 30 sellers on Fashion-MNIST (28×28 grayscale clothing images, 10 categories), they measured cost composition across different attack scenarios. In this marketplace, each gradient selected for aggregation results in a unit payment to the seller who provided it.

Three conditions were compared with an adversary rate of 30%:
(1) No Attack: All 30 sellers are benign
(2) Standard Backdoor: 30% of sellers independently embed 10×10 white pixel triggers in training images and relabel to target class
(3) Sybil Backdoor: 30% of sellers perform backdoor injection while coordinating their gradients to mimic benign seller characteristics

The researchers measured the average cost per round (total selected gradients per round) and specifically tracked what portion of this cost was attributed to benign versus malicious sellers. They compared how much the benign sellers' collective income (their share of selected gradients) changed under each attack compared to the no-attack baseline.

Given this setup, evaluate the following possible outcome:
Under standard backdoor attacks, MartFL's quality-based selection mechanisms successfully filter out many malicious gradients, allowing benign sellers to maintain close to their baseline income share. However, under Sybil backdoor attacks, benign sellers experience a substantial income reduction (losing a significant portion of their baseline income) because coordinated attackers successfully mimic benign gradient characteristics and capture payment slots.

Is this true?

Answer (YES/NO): NO